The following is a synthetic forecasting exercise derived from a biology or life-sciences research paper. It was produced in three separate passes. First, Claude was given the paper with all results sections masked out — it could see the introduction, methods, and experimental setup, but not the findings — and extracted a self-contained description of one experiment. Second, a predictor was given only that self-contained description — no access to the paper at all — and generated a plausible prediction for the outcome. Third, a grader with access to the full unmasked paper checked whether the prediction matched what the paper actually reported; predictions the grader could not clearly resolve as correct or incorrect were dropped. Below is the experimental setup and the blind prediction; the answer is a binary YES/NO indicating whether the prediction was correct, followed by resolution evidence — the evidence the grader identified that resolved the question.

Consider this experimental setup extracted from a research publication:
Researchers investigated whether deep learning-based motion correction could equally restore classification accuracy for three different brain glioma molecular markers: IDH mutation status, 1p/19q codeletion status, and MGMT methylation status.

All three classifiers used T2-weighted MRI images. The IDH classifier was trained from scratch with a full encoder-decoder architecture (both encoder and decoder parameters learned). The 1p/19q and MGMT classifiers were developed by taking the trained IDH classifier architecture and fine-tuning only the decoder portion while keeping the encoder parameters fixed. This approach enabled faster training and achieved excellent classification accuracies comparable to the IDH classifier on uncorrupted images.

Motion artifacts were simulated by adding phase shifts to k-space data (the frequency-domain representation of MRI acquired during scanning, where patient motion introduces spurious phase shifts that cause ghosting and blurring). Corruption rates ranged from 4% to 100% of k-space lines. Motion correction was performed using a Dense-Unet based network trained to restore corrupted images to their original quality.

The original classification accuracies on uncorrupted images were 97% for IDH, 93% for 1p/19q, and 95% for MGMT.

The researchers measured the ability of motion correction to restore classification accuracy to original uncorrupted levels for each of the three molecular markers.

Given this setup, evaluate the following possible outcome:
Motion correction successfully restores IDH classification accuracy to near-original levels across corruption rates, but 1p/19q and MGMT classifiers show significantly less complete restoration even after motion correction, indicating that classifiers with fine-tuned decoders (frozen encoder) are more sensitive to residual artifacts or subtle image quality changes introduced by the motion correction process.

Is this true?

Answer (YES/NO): YES